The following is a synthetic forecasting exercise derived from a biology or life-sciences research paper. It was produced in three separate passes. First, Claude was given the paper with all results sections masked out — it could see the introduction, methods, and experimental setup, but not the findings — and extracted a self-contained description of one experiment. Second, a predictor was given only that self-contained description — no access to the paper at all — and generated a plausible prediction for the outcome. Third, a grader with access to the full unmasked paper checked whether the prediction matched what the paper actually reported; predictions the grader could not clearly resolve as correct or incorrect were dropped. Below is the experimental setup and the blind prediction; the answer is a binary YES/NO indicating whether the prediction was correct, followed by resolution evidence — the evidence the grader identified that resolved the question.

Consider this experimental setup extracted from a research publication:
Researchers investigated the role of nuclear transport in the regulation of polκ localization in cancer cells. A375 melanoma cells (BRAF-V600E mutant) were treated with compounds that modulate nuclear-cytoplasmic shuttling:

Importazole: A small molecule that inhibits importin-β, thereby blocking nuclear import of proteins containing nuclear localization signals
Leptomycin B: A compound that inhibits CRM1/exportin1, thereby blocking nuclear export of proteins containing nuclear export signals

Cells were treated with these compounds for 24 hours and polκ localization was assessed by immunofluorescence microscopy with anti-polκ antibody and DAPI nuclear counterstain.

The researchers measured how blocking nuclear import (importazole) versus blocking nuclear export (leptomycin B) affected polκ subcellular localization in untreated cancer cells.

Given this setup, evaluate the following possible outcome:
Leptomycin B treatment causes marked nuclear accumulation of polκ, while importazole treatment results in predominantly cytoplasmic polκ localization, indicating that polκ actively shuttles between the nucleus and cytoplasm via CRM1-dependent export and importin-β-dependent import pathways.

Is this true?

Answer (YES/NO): NO